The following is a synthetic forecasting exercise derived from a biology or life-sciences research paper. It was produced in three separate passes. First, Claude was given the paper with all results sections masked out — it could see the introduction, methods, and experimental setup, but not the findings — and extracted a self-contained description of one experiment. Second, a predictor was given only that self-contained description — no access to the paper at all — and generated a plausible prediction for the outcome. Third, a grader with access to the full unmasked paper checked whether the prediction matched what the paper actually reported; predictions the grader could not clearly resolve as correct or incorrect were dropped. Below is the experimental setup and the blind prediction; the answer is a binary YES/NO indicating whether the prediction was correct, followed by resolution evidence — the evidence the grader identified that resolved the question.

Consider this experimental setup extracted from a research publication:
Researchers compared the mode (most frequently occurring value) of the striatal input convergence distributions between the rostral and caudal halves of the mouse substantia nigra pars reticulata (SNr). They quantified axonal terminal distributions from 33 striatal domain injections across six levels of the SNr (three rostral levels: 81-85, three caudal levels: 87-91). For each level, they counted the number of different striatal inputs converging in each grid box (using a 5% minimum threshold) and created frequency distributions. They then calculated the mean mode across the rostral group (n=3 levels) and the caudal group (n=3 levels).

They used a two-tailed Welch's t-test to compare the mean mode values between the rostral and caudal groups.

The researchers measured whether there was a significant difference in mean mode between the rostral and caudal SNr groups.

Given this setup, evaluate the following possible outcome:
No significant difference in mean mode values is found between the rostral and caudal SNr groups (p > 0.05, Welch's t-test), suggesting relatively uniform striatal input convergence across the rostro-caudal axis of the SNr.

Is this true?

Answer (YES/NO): NO